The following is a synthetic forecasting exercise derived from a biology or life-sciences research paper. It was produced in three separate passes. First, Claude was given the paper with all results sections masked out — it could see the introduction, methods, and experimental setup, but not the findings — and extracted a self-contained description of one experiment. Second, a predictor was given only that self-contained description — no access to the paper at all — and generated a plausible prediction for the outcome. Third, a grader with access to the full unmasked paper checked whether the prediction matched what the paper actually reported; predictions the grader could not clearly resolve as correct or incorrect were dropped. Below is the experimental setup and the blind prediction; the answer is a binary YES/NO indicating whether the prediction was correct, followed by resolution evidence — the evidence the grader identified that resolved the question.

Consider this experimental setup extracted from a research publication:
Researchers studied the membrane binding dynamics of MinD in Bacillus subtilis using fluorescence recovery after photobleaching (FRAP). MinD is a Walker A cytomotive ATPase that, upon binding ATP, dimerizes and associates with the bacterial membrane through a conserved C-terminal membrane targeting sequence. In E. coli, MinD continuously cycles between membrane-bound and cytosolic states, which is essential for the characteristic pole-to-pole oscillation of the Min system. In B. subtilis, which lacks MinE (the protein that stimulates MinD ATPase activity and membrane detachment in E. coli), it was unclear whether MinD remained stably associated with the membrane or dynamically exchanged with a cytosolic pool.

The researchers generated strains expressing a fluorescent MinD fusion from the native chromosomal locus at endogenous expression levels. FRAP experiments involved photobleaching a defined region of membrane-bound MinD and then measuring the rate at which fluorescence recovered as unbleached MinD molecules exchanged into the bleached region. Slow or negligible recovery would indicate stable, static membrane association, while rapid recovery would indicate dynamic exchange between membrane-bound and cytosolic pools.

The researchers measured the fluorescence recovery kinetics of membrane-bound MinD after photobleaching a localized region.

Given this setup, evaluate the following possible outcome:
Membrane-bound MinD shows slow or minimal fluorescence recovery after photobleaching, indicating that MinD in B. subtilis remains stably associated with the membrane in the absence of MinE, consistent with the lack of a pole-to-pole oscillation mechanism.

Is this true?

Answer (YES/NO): NO